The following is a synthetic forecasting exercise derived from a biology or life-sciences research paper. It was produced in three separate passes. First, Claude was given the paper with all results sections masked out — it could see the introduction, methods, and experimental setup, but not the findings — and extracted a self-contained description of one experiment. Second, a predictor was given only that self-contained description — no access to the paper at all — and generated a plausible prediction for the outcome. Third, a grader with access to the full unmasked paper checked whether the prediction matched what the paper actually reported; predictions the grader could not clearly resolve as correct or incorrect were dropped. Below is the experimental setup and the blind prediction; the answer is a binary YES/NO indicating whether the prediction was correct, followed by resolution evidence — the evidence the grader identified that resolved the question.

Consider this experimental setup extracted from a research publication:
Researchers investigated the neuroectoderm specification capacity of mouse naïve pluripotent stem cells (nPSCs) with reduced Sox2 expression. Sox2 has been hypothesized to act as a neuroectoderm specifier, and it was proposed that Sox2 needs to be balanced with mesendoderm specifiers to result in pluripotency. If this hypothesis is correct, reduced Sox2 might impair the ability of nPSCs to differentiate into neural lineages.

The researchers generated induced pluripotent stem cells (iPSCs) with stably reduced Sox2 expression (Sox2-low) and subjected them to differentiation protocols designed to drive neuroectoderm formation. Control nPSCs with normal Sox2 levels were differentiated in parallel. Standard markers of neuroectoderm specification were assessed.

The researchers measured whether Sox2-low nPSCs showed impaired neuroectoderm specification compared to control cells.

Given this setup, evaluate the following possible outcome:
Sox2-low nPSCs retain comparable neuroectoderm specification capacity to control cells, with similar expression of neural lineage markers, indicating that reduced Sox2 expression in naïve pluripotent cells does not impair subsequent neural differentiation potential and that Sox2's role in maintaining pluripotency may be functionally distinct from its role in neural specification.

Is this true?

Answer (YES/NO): YES